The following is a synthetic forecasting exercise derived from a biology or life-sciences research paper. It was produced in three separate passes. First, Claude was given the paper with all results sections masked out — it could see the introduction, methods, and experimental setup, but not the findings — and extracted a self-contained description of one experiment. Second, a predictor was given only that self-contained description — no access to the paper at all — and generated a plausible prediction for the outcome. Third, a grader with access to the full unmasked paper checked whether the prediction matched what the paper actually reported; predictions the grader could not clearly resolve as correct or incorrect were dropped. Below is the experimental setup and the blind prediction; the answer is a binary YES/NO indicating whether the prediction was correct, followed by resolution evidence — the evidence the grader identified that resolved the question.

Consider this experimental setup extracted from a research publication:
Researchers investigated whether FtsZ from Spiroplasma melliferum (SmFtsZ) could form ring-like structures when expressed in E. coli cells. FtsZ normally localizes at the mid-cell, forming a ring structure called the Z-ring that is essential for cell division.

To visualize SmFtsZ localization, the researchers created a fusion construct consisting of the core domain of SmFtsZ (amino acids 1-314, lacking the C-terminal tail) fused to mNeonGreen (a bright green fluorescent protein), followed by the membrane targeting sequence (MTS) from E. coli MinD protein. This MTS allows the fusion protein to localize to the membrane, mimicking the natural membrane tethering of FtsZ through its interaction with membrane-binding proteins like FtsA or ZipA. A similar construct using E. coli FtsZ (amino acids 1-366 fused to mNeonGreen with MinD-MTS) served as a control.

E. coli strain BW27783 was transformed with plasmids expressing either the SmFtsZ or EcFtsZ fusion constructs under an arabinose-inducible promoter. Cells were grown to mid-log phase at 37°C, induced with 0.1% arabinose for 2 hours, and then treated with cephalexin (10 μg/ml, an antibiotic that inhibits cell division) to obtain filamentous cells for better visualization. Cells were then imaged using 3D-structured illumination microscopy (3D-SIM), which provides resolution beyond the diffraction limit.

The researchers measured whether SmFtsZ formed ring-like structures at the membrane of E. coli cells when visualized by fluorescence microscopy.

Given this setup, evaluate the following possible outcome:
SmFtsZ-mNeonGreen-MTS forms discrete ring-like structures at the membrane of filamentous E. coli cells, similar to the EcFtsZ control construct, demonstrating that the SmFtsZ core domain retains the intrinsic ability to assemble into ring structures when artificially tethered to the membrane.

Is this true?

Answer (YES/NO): YES